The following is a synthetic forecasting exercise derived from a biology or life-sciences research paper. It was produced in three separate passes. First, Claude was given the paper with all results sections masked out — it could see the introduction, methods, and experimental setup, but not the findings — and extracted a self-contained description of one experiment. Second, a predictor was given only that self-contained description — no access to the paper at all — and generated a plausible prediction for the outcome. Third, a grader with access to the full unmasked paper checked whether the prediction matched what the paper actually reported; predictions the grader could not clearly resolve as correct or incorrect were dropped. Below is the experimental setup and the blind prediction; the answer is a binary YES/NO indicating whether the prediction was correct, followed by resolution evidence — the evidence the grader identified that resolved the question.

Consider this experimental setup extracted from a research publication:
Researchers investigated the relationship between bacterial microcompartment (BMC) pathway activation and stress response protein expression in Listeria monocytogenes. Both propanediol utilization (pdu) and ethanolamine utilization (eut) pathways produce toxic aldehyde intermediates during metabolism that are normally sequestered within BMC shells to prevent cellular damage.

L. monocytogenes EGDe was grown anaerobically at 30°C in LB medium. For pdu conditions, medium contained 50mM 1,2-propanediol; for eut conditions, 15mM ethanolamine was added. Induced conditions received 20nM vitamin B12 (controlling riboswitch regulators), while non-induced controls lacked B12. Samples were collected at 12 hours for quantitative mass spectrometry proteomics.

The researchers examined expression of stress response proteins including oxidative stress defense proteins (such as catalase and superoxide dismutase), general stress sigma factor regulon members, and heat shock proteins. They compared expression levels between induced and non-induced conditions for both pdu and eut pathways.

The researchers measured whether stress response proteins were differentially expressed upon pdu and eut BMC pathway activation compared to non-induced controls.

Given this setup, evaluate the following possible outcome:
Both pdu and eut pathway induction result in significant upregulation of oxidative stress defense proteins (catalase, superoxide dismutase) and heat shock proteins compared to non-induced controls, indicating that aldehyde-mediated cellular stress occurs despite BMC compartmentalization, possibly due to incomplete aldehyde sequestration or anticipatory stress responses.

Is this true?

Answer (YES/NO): NO